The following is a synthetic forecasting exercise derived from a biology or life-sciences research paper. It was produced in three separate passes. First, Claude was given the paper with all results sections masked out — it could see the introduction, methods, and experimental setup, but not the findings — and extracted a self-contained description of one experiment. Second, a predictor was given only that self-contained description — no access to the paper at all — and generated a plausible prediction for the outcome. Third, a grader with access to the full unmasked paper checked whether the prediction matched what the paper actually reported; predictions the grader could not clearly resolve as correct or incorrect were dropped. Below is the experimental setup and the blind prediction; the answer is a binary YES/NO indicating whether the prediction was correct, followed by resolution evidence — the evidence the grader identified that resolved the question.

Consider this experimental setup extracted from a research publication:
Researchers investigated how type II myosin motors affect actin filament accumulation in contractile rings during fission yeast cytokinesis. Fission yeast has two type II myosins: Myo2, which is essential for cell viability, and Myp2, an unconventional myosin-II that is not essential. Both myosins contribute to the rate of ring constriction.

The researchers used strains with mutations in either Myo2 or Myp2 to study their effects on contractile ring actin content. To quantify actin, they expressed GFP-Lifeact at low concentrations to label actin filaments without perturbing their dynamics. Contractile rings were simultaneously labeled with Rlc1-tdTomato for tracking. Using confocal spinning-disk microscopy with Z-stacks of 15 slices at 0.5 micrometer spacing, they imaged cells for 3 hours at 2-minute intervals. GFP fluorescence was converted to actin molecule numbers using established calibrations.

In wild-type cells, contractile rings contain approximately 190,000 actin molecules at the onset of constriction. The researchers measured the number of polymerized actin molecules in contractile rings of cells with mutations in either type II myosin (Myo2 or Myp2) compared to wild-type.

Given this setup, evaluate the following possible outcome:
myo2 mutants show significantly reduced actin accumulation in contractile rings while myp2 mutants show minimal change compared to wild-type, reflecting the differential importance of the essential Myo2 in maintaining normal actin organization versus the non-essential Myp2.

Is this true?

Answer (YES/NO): NO